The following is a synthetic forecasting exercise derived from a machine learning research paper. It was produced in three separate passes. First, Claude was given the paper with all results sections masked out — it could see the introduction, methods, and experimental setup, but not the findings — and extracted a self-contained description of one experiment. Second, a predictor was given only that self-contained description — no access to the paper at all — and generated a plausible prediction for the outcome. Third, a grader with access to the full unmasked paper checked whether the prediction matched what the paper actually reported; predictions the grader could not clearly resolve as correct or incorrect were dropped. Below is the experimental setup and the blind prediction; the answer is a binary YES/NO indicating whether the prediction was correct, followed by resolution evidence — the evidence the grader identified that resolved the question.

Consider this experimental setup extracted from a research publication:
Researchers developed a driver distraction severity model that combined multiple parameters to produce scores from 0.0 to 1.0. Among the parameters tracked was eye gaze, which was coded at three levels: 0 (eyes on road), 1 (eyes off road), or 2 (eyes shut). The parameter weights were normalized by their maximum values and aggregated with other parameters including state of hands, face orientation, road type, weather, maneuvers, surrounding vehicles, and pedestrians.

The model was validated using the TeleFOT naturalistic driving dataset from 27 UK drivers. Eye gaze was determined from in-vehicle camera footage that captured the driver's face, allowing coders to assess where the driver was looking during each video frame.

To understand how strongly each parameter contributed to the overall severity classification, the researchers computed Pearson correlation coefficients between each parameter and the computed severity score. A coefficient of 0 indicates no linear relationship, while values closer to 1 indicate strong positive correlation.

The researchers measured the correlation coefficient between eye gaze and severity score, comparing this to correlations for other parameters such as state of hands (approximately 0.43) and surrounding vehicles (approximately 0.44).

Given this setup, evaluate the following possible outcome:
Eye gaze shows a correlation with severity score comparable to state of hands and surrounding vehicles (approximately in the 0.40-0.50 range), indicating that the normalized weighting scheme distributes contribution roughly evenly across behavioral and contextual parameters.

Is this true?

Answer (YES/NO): NO